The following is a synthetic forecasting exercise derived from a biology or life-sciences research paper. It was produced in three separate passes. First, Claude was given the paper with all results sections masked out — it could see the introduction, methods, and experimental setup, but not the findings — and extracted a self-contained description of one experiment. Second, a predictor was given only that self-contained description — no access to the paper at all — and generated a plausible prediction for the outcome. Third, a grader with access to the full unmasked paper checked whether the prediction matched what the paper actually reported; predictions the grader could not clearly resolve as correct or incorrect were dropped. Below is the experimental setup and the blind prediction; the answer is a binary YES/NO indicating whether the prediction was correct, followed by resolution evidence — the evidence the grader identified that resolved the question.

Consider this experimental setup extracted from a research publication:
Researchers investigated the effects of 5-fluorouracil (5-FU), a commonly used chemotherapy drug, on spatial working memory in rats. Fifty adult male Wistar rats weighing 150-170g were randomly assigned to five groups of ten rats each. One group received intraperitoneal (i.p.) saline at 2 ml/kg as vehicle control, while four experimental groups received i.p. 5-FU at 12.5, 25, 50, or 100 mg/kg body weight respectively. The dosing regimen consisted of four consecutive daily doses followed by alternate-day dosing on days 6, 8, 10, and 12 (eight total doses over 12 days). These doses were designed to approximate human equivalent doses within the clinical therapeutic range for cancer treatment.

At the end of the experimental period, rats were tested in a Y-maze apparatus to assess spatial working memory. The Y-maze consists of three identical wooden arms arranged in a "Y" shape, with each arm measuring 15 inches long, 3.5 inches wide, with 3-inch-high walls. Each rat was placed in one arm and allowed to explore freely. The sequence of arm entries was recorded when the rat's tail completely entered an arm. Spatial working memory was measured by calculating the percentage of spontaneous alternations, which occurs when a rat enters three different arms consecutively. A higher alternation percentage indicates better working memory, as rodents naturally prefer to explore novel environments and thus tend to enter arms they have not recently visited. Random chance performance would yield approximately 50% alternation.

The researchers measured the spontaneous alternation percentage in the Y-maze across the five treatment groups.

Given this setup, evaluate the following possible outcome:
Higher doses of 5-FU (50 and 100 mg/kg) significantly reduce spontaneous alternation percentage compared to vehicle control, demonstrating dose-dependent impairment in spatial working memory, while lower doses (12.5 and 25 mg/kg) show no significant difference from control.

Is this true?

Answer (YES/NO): NO